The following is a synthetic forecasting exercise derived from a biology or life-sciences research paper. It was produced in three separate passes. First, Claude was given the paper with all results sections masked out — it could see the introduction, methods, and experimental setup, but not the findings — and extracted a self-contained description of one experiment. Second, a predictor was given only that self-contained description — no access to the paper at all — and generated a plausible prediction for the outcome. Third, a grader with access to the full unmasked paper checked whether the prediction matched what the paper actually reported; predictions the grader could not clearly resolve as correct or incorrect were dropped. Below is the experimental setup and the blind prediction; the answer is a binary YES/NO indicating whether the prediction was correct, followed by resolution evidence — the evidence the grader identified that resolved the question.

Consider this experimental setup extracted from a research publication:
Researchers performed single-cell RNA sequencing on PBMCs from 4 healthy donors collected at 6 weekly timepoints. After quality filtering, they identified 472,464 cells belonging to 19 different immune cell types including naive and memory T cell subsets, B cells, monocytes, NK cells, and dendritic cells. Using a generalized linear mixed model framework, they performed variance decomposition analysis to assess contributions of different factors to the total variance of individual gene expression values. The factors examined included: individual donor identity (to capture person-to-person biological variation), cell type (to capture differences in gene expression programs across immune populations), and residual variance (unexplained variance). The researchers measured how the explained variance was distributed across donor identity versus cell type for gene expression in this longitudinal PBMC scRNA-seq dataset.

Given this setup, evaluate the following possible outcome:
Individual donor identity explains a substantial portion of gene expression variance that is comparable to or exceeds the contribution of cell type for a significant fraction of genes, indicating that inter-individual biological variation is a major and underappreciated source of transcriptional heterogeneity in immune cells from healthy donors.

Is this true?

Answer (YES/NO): NO